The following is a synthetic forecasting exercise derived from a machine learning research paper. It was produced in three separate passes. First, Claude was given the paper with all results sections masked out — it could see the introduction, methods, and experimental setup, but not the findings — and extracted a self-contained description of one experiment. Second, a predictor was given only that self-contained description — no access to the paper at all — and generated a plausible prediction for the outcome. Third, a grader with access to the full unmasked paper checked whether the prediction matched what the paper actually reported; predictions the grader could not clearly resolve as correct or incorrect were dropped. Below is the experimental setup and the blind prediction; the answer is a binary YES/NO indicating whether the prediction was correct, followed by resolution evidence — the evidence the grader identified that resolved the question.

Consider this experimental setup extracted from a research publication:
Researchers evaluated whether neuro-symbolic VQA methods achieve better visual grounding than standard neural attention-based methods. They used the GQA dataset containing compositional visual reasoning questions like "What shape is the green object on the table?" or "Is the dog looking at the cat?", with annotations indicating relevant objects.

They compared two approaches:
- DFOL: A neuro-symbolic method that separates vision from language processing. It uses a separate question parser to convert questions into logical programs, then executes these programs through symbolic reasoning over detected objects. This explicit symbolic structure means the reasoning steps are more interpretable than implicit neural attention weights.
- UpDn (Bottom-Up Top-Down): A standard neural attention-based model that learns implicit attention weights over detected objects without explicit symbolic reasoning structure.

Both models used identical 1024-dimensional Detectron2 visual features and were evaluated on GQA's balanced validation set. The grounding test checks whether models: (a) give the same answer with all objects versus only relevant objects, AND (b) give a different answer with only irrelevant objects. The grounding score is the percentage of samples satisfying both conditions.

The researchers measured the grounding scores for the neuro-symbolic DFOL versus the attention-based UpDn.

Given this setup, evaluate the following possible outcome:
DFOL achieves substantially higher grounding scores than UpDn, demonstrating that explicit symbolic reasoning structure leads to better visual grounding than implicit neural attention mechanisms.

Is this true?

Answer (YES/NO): YES